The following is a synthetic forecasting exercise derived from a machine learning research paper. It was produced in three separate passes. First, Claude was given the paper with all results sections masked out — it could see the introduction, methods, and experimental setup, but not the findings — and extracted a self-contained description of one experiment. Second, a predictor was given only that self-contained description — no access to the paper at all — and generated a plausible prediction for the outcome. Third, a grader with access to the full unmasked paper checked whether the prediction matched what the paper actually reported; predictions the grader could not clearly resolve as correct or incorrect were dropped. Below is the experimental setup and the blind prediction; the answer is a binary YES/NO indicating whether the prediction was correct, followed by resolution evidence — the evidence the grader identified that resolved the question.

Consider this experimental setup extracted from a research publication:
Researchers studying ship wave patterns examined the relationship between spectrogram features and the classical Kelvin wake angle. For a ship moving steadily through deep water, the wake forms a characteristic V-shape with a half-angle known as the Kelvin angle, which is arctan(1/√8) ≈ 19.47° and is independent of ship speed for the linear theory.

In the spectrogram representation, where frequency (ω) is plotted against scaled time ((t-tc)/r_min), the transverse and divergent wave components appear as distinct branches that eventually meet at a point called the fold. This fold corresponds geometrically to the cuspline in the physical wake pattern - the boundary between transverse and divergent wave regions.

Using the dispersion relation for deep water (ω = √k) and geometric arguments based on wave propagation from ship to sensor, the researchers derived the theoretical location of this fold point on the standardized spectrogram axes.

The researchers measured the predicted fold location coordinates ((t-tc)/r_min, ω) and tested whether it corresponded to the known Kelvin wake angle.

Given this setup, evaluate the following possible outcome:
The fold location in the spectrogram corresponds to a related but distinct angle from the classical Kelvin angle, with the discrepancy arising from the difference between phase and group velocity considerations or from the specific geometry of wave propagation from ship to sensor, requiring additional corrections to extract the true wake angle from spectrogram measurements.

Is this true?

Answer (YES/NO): NO